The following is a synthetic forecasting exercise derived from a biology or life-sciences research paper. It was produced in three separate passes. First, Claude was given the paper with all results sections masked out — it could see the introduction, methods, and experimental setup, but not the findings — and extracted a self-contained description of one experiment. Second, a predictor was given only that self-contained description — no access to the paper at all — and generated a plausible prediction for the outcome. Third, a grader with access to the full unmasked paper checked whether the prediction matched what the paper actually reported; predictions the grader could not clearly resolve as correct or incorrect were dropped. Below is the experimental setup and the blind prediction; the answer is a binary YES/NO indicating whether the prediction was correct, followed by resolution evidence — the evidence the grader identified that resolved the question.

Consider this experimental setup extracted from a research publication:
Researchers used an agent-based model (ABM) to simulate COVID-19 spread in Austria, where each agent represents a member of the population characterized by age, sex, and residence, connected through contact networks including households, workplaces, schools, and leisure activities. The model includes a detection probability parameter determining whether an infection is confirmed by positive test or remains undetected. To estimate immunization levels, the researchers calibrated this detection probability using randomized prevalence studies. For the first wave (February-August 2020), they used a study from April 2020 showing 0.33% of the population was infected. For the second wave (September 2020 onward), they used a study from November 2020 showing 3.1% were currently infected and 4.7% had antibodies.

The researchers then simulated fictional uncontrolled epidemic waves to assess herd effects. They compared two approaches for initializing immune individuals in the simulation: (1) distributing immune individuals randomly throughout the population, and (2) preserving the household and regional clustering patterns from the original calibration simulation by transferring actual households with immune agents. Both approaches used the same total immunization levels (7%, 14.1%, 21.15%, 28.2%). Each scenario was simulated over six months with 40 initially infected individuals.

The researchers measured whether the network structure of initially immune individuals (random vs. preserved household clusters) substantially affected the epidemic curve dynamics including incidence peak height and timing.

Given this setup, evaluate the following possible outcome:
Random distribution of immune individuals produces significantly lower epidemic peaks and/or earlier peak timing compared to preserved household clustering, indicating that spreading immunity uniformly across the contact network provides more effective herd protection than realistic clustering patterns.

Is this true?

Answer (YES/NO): NO